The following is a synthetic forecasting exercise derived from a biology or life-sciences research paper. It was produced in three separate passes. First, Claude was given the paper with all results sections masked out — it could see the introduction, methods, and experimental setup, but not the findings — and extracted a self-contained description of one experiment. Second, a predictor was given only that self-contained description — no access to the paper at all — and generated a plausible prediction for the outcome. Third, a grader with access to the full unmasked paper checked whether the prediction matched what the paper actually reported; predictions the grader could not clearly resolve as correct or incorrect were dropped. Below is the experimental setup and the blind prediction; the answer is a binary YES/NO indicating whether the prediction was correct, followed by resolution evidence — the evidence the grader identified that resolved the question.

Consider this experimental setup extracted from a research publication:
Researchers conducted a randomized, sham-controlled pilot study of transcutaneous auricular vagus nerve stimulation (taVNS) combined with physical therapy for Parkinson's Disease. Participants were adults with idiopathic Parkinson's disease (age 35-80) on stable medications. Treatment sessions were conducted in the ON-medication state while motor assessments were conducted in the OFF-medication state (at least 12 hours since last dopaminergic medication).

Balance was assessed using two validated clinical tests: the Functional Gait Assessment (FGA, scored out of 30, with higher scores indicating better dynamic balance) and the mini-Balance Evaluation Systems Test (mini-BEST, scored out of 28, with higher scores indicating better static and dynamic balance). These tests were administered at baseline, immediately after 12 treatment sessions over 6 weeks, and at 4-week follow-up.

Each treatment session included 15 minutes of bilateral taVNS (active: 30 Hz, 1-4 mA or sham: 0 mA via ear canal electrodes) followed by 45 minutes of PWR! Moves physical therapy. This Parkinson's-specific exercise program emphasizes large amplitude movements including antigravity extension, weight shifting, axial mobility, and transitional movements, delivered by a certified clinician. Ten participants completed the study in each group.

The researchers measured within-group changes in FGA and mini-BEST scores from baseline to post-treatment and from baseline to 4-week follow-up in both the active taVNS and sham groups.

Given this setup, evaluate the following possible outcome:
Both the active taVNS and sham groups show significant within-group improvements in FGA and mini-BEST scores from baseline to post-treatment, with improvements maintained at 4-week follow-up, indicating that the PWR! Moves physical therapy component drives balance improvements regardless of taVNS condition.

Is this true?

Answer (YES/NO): NO